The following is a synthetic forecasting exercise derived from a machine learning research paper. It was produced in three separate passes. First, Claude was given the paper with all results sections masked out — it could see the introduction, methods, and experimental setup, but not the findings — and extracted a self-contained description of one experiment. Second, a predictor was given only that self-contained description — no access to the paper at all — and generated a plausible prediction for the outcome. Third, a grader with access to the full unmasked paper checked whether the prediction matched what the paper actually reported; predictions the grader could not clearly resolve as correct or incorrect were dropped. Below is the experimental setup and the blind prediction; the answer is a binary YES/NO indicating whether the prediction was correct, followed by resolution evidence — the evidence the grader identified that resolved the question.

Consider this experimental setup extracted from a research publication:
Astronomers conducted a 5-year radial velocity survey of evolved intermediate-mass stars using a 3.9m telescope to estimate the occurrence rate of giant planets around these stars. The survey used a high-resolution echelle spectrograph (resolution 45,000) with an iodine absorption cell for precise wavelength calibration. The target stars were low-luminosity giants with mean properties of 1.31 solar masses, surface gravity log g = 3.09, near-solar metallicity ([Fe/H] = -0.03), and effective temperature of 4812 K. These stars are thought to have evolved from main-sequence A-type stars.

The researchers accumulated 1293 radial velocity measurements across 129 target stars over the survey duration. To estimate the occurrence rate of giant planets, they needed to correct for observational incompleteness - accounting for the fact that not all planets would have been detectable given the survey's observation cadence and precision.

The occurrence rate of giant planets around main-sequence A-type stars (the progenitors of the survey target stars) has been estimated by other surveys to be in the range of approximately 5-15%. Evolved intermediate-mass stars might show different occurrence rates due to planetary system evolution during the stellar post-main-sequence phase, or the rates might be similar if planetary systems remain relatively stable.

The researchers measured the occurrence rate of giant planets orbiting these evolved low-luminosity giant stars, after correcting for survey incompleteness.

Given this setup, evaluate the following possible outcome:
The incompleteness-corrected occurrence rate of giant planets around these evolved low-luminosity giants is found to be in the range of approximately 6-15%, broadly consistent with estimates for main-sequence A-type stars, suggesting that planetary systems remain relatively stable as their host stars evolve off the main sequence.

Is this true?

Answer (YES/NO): YES